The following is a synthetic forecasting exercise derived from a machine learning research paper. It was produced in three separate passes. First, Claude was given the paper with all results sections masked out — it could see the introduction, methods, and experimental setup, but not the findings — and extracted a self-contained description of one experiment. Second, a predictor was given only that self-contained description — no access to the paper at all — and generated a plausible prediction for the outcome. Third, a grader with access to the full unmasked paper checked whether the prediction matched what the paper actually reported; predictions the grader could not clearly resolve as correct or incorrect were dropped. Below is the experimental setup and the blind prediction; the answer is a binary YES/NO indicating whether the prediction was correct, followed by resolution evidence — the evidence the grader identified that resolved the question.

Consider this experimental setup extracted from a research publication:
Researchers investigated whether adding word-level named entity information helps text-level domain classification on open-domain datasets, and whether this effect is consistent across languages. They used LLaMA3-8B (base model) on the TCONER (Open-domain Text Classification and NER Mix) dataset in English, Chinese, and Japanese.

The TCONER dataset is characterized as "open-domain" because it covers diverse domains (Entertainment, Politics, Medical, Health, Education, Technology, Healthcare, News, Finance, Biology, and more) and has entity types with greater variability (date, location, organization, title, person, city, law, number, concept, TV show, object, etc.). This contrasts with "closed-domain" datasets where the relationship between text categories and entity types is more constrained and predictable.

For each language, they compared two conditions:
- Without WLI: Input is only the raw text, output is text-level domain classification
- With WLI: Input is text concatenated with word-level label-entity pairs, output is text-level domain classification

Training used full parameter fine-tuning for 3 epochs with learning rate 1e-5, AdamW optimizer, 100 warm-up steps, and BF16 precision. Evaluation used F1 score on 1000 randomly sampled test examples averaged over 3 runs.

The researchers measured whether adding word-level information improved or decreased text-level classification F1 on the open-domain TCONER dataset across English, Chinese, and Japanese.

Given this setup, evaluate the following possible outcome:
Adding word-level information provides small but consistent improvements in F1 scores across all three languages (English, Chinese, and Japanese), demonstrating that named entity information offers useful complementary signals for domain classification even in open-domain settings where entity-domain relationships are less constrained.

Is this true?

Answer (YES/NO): NO